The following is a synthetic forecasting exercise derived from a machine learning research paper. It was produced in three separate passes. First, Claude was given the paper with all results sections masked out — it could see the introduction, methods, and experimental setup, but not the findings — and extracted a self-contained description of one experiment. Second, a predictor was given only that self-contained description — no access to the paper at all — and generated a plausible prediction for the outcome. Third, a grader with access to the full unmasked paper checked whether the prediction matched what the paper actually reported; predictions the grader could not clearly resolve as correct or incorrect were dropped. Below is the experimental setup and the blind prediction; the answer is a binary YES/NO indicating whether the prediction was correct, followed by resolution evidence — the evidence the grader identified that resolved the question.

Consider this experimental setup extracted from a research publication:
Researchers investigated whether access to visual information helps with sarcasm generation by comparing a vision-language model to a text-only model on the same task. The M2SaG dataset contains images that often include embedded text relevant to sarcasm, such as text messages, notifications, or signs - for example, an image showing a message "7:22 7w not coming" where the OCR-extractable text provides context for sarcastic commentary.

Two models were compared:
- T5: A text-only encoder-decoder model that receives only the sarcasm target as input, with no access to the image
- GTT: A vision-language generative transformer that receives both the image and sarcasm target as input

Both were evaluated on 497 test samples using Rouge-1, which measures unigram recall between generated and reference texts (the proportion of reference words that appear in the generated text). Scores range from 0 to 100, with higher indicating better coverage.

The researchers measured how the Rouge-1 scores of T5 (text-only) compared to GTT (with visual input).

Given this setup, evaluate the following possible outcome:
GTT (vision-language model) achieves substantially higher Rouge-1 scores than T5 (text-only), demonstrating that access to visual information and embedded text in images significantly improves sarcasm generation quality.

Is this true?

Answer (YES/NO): NO